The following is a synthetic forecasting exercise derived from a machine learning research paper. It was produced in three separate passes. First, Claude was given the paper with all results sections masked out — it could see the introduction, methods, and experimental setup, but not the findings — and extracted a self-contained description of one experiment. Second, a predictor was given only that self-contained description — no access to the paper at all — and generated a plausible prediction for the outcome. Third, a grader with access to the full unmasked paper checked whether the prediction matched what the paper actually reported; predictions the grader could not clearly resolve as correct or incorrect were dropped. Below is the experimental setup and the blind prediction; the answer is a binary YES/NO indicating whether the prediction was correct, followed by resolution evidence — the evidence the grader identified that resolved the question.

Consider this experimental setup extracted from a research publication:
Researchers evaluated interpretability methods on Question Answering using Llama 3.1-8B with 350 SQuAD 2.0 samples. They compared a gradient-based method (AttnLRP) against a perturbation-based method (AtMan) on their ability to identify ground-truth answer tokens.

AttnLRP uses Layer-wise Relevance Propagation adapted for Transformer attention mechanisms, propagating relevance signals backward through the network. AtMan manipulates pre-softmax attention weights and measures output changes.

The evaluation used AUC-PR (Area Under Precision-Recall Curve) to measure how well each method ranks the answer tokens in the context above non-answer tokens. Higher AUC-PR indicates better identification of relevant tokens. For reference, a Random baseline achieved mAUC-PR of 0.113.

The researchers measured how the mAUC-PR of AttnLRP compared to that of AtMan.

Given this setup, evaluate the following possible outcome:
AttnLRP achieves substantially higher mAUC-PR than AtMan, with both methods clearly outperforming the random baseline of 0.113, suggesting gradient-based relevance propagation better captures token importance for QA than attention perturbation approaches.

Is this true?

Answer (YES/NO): YES